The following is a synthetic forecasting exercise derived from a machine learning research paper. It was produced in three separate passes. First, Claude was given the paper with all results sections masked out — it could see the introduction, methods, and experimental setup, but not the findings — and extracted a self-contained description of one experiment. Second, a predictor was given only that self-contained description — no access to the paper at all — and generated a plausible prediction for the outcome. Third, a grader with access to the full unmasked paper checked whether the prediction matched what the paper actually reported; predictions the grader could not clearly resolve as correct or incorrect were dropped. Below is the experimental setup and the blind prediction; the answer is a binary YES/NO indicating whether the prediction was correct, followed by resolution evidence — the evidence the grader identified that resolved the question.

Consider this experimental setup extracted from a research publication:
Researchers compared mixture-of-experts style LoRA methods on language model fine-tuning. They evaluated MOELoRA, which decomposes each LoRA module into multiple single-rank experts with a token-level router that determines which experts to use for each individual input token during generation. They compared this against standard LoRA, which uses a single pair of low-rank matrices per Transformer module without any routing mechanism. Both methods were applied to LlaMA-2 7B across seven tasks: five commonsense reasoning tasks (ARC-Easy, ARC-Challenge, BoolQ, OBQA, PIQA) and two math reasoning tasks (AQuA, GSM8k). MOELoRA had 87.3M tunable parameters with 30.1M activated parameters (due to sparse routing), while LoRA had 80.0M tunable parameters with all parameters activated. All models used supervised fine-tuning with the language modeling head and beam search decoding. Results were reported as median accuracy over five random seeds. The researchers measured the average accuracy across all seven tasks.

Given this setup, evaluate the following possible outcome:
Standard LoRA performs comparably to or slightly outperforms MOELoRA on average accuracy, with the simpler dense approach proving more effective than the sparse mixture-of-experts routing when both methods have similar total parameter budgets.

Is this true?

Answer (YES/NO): NO